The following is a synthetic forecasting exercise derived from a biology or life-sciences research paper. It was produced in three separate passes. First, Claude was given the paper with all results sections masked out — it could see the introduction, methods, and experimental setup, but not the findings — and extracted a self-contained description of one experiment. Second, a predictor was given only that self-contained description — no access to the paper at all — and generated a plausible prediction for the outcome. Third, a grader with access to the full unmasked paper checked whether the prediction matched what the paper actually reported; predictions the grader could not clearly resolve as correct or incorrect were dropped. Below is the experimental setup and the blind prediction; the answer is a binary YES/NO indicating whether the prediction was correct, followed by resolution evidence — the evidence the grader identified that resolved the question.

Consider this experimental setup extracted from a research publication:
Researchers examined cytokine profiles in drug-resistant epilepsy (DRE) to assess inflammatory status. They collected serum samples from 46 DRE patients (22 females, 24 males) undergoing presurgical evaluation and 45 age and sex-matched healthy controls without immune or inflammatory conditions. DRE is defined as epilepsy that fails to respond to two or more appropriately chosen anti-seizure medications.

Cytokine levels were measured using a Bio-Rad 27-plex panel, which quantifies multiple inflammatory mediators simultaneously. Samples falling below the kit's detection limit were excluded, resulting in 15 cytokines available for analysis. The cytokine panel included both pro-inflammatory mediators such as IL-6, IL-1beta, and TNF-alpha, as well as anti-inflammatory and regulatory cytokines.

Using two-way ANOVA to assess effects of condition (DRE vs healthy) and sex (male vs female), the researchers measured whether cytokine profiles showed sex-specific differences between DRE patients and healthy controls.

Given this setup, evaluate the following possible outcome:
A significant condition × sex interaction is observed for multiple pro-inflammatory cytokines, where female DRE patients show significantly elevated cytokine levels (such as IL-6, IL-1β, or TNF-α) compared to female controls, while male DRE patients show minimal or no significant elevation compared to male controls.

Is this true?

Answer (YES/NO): NO